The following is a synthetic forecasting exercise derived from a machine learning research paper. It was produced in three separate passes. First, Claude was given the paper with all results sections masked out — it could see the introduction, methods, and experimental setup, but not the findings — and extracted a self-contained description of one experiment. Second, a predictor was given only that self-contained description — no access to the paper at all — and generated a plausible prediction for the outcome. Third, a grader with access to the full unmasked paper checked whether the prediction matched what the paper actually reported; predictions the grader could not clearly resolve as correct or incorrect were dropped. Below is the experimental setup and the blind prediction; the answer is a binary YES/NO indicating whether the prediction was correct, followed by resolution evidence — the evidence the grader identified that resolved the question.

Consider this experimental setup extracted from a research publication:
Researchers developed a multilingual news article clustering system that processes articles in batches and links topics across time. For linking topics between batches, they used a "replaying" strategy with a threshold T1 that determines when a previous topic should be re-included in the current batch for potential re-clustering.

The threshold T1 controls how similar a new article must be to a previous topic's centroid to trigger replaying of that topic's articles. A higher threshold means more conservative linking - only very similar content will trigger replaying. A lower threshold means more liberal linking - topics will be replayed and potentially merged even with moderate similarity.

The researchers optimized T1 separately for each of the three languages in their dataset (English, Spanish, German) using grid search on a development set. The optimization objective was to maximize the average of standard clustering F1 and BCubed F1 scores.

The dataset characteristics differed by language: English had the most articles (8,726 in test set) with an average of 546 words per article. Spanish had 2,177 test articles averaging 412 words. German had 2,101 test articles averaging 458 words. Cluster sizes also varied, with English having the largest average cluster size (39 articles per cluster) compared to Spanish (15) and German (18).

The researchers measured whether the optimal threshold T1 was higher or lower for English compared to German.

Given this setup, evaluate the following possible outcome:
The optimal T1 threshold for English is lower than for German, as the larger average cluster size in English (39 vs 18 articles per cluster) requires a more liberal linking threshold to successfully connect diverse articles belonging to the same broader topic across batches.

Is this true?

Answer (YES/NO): YES